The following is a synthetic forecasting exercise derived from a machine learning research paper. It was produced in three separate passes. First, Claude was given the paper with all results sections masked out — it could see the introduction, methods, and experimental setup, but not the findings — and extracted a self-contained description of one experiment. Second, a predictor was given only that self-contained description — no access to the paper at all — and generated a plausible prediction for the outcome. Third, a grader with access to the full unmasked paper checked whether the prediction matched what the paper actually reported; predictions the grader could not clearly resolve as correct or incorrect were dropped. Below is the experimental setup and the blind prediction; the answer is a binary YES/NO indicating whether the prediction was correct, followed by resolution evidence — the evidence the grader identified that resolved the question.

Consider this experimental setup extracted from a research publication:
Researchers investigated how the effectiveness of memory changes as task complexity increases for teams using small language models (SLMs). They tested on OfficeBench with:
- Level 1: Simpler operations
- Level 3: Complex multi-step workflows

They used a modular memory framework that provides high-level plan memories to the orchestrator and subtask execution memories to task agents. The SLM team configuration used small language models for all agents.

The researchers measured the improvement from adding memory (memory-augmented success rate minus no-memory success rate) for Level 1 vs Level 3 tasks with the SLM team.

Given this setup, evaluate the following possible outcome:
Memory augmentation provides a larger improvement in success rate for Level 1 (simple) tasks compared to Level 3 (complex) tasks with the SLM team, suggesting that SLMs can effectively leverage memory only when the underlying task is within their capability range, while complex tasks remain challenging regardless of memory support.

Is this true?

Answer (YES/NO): NO